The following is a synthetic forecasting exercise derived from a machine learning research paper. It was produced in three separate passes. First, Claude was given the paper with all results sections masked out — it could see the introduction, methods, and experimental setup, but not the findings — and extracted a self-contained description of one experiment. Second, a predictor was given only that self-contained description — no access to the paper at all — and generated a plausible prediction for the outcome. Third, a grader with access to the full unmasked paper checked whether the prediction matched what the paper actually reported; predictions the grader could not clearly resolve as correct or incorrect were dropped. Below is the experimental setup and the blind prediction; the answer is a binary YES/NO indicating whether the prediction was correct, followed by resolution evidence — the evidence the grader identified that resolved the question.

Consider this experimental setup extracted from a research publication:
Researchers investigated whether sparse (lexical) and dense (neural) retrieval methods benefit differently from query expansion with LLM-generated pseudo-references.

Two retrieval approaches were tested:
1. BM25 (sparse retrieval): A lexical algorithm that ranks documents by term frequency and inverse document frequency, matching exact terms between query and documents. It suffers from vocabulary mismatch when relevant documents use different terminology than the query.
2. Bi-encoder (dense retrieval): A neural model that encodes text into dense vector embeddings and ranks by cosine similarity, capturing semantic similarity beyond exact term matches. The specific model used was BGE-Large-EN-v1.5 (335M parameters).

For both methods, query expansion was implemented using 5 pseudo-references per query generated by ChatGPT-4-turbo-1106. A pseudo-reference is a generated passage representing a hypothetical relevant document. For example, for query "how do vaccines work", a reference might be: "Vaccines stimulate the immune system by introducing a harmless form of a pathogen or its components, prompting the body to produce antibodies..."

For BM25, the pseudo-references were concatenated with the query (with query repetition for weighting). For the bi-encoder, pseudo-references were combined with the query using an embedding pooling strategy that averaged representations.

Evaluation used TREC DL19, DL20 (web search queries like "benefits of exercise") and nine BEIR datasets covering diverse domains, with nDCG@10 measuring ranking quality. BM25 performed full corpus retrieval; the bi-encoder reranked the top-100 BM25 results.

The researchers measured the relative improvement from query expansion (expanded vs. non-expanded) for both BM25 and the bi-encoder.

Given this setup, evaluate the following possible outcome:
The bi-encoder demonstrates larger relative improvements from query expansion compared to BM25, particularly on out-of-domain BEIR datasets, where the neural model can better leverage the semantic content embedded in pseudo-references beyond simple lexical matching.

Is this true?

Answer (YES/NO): NO